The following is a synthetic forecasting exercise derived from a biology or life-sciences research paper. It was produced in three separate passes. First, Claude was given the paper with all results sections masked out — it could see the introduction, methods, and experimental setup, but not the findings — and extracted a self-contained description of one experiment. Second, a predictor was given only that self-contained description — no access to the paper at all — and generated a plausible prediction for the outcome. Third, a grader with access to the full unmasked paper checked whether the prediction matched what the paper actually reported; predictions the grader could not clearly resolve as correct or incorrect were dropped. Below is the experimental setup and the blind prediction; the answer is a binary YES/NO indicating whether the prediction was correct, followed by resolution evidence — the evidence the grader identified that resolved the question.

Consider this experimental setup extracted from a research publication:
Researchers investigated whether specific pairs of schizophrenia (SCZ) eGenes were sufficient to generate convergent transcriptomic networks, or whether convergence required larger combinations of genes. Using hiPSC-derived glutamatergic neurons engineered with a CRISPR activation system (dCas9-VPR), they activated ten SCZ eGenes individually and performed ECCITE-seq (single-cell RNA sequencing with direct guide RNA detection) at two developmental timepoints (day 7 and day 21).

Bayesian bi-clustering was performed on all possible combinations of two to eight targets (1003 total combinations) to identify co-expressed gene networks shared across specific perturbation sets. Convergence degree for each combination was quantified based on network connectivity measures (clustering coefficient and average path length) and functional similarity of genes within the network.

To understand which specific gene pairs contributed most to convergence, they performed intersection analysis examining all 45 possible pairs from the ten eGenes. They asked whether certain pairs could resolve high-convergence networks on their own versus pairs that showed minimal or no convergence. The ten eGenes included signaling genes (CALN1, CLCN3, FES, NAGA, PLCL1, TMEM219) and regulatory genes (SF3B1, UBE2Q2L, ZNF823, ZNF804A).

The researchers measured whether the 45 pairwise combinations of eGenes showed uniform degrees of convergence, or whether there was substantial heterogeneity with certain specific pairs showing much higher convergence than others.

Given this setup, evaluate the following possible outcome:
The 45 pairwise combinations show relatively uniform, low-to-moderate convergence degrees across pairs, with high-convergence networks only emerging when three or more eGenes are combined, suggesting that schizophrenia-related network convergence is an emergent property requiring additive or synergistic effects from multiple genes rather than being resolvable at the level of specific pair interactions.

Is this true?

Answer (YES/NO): NO